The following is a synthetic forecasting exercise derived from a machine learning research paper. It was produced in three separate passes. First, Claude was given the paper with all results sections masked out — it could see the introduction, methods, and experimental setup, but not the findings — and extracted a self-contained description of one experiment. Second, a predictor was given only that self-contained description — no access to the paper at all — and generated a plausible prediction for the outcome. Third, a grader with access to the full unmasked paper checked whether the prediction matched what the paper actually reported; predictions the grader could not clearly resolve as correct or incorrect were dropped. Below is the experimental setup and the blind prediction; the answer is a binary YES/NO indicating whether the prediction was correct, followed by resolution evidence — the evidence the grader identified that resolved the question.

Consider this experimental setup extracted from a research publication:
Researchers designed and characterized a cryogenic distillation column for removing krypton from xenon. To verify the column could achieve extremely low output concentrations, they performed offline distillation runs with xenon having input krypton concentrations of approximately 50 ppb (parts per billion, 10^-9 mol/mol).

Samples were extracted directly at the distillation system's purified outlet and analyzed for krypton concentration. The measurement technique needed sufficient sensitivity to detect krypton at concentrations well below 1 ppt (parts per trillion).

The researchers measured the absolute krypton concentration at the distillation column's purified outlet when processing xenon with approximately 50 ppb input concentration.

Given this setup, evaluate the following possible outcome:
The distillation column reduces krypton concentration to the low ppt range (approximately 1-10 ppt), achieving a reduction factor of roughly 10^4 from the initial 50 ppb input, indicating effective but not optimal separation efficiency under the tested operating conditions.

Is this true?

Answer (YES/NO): NO